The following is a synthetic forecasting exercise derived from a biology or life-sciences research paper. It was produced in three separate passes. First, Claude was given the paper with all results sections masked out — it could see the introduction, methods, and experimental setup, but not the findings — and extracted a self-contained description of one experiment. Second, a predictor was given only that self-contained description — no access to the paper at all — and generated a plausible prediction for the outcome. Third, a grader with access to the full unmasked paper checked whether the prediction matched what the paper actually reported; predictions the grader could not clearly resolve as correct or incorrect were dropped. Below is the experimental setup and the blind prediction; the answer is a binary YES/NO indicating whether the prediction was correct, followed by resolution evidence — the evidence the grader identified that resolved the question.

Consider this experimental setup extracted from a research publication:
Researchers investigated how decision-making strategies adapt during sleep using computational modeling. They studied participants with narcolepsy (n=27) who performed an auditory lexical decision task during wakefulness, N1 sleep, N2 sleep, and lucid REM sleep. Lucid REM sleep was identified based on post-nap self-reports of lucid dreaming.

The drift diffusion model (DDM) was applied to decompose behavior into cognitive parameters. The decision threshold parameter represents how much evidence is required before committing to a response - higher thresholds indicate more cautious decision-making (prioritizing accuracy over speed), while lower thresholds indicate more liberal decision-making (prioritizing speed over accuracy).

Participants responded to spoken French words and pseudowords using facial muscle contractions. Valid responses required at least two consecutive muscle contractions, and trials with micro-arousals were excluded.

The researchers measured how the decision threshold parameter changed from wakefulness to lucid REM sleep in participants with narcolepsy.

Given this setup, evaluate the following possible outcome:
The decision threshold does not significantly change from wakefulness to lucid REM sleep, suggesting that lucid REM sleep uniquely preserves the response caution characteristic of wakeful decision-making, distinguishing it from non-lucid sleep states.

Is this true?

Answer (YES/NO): NO